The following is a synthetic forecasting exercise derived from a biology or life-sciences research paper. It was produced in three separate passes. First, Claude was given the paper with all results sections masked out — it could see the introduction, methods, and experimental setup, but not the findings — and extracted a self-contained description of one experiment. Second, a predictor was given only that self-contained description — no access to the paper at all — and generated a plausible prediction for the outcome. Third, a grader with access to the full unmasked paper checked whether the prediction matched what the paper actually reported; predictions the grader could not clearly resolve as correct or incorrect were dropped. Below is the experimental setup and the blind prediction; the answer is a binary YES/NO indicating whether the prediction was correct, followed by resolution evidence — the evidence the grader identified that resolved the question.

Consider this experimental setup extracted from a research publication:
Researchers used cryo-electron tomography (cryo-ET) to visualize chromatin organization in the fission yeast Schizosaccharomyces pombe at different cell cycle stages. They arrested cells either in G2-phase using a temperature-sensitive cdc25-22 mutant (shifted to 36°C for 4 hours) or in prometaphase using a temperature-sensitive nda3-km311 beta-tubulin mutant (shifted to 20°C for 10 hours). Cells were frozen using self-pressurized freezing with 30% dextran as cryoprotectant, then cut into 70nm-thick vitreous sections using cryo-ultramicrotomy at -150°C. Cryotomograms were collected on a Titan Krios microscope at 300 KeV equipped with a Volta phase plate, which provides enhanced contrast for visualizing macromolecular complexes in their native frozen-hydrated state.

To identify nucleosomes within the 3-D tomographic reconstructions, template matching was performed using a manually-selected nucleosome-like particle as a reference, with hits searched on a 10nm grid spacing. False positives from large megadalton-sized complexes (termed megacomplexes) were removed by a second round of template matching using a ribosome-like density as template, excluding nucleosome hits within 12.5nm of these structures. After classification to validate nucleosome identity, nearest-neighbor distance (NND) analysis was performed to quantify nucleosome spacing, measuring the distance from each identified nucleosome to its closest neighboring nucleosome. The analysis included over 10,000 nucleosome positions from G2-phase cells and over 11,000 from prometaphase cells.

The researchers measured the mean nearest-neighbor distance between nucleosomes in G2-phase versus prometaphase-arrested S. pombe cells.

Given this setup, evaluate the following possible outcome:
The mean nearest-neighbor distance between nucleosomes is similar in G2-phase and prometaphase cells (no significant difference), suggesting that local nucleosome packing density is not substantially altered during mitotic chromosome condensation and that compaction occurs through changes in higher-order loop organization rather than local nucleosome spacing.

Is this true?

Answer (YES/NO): YES